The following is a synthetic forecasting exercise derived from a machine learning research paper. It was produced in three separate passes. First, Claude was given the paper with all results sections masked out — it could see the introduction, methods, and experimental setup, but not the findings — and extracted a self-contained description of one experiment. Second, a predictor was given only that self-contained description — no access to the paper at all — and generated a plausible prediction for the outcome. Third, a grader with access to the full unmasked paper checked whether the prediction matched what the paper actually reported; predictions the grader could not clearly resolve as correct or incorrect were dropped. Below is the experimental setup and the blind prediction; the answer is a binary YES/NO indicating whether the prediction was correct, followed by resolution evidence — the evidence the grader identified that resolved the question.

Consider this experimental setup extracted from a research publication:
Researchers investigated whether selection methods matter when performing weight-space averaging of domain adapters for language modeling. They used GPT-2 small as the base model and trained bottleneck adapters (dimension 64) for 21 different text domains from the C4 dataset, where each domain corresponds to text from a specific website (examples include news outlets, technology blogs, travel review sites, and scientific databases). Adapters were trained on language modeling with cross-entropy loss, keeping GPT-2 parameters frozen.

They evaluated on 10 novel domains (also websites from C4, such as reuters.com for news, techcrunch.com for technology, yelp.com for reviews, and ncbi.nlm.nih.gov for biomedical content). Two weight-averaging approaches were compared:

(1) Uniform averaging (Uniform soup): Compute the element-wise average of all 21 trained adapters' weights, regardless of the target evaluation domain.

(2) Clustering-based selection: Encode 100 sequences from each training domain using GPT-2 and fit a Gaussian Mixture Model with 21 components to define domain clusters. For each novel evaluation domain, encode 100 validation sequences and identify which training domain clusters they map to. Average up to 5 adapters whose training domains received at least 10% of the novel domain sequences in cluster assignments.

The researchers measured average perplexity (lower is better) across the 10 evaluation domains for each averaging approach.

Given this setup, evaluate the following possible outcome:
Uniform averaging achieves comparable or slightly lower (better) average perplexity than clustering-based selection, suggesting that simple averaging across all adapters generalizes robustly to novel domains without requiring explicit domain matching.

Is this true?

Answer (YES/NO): NO